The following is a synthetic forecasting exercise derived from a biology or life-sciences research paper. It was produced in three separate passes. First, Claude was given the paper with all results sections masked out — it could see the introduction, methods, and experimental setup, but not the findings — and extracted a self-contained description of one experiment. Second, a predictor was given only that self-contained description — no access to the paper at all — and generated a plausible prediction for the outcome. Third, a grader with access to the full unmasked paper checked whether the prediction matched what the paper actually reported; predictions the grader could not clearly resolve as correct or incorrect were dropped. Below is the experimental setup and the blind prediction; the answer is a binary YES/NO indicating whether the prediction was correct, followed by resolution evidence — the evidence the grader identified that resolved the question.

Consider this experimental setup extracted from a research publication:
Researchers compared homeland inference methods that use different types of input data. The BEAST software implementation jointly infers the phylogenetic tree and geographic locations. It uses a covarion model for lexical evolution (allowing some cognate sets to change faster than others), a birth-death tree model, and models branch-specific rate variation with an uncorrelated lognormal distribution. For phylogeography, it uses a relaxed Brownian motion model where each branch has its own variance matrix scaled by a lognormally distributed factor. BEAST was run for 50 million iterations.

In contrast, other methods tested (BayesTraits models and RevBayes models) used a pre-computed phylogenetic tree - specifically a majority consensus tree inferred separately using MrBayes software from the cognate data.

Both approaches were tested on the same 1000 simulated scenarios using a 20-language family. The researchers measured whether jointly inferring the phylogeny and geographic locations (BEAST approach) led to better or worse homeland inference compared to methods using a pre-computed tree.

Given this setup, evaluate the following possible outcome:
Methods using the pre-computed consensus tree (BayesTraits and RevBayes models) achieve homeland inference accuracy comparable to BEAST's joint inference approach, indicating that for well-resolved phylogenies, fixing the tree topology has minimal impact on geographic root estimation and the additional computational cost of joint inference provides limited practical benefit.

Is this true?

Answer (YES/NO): NO